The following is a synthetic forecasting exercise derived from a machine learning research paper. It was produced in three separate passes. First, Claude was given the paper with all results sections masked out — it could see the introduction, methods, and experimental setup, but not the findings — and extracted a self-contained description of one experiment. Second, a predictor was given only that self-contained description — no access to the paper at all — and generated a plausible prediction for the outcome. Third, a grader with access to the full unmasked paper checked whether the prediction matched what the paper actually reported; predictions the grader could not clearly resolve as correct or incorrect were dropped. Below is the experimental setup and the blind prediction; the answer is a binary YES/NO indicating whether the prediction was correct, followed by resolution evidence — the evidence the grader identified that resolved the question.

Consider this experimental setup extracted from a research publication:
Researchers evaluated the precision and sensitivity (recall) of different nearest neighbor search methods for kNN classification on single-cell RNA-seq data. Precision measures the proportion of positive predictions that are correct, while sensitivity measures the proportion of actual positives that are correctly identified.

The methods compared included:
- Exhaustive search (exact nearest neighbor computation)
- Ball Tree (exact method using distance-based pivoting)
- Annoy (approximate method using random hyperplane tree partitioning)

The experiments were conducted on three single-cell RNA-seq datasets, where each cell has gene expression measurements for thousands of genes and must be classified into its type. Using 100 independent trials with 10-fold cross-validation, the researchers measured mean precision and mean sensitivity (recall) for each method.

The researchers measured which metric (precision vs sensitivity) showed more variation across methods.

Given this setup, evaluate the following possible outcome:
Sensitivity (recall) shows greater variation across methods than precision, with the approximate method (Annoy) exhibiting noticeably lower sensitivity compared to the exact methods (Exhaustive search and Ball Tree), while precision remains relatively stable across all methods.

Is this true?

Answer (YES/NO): NO